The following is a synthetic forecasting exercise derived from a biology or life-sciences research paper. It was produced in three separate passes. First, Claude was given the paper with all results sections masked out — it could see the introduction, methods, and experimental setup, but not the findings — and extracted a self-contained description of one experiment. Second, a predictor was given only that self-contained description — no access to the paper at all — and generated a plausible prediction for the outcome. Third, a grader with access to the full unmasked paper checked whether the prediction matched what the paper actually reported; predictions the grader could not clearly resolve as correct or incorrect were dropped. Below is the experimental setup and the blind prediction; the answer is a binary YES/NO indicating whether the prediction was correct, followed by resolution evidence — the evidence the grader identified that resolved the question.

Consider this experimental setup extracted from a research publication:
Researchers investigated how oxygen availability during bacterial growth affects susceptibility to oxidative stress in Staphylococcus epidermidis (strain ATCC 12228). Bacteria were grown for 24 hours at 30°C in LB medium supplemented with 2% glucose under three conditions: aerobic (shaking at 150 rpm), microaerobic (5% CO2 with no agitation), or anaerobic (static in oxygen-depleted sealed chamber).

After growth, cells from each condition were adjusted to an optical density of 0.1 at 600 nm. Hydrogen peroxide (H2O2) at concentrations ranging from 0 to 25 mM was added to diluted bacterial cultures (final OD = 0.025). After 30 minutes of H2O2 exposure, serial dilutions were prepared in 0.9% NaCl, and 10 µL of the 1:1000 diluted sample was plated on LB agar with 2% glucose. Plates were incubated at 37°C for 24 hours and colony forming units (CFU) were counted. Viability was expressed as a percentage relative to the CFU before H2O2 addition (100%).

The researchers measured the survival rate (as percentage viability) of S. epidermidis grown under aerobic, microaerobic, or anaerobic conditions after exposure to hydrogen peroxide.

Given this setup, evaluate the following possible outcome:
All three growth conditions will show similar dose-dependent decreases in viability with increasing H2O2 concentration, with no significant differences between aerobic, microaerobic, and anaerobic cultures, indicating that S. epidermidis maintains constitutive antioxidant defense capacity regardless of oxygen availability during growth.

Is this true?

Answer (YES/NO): NO